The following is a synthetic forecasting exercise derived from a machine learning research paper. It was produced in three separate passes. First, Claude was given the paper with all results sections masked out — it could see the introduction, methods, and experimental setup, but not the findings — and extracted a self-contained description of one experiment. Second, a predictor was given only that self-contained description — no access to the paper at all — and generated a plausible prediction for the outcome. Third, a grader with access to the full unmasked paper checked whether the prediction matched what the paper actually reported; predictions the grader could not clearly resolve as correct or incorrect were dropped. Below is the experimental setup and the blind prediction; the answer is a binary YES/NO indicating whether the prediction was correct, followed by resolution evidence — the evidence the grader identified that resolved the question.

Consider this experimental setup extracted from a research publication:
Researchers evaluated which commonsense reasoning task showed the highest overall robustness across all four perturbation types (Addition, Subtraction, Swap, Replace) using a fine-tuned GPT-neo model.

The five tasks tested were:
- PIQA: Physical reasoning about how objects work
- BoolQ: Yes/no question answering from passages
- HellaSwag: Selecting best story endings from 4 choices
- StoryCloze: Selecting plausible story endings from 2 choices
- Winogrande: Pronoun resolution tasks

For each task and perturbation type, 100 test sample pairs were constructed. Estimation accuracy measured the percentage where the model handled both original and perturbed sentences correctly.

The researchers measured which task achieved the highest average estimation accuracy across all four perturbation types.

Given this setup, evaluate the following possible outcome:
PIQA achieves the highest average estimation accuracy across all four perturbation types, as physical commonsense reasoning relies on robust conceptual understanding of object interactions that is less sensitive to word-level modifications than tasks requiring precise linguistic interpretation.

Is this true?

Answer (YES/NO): NO